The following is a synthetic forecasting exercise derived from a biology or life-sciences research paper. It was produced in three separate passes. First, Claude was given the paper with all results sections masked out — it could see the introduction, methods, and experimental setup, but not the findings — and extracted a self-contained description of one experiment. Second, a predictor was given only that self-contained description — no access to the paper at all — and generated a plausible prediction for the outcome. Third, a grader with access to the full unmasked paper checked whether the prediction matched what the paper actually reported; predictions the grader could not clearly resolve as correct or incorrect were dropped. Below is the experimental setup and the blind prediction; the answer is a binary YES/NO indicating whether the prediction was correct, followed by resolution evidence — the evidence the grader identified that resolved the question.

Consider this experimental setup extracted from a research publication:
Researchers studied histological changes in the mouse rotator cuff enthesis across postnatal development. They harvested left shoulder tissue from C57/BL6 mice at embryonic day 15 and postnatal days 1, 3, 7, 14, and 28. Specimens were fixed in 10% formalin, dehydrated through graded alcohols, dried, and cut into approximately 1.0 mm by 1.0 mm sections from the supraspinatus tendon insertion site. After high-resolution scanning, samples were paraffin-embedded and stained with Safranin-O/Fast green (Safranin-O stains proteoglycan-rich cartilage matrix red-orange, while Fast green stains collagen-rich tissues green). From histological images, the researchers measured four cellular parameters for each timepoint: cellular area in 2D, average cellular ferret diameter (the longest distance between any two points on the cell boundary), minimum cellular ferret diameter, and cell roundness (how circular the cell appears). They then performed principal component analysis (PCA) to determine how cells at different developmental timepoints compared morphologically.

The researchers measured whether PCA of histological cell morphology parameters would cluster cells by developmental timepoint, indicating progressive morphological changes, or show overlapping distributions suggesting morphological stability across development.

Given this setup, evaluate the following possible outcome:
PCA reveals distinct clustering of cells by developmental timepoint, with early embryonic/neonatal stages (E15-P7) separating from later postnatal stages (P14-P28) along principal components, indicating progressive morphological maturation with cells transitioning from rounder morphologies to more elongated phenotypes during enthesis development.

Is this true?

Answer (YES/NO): NO